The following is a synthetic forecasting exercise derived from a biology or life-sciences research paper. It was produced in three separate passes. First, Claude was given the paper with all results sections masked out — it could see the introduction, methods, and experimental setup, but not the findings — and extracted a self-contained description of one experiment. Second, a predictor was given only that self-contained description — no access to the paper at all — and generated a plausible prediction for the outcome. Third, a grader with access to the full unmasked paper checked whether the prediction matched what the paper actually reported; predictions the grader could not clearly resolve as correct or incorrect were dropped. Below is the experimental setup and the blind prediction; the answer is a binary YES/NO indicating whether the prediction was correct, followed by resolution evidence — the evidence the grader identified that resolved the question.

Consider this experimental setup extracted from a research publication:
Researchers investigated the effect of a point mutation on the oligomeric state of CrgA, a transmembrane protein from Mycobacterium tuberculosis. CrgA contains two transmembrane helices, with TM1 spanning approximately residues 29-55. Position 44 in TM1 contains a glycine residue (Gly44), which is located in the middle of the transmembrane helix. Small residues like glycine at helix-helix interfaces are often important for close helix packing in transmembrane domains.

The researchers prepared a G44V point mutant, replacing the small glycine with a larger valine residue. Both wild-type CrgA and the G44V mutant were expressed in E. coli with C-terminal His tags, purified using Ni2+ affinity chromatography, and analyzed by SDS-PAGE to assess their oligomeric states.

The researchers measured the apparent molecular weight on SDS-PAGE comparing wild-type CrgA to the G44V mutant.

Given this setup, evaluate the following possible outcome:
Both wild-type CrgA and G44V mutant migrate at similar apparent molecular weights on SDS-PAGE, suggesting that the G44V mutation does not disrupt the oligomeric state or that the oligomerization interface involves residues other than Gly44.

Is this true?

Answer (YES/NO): NO